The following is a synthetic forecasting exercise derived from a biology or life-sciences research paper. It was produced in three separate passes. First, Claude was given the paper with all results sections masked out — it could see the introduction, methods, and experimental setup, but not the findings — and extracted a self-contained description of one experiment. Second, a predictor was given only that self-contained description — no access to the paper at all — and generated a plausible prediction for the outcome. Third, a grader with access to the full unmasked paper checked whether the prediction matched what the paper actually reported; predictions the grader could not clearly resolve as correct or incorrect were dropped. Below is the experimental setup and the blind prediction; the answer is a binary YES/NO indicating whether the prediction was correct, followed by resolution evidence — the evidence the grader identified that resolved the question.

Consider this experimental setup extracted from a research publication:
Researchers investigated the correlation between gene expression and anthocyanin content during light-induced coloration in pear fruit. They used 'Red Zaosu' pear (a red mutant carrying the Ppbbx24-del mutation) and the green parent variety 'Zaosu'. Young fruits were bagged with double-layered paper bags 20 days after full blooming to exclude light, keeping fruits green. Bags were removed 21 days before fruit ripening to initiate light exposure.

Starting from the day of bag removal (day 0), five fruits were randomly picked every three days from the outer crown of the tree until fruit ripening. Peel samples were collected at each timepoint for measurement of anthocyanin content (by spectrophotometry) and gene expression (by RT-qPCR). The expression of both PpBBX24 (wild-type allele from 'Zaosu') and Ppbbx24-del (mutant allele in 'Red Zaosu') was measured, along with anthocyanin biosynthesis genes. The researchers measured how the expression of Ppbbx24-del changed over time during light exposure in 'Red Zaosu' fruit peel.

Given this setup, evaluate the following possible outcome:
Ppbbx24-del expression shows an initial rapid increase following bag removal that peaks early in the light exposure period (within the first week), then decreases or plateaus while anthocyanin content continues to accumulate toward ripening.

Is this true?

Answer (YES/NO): NO